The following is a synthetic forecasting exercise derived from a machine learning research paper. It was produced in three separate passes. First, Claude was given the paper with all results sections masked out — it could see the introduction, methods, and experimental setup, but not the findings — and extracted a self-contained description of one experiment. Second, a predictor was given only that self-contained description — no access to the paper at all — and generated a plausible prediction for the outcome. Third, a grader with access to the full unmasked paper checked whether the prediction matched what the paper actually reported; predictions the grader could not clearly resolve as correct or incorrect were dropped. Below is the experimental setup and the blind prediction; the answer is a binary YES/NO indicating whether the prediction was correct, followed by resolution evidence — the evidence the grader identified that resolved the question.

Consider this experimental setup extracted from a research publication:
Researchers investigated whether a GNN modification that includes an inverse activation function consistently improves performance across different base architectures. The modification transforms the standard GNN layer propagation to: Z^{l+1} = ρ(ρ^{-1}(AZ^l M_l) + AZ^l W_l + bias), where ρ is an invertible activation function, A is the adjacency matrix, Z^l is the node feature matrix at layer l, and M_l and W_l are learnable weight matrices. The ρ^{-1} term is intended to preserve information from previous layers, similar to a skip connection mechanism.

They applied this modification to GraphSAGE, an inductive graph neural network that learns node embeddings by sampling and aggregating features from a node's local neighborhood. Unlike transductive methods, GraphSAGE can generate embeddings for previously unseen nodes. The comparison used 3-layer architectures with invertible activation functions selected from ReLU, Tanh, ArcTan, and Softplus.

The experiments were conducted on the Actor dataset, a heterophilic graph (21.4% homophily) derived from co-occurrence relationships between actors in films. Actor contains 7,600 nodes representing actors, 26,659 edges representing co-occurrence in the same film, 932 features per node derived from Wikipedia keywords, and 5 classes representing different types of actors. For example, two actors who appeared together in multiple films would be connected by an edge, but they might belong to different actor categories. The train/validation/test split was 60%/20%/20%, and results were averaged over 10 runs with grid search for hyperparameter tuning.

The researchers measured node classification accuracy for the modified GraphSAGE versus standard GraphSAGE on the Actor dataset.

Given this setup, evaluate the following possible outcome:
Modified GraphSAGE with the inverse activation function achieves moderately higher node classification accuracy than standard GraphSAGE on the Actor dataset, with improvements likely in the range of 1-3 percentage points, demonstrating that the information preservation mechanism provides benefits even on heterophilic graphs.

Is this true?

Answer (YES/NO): NO